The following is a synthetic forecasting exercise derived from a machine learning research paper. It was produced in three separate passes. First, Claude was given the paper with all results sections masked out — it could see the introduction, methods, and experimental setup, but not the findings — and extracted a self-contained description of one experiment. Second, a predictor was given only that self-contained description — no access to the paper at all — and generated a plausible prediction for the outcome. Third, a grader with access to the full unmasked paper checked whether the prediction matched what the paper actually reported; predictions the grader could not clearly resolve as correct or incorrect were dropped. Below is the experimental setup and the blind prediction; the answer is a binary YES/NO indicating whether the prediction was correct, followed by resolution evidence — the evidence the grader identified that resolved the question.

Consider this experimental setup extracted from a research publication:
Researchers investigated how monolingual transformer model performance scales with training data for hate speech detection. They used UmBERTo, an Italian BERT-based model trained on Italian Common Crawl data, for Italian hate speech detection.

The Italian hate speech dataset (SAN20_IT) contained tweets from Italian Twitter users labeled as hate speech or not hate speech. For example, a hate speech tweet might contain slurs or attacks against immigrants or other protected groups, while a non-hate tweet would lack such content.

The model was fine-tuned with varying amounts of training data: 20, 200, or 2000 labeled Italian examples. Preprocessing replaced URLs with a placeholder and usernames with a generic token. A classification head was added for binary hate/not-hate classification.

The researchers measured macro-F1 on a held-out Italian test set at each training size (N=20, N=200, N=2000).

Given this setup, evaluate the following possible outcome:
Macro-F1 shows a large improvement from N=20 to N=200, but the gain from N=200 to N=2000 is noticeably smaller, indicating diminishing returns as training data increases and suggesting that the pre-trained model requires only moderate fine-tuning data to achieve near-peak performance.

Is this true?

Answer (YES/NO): YES